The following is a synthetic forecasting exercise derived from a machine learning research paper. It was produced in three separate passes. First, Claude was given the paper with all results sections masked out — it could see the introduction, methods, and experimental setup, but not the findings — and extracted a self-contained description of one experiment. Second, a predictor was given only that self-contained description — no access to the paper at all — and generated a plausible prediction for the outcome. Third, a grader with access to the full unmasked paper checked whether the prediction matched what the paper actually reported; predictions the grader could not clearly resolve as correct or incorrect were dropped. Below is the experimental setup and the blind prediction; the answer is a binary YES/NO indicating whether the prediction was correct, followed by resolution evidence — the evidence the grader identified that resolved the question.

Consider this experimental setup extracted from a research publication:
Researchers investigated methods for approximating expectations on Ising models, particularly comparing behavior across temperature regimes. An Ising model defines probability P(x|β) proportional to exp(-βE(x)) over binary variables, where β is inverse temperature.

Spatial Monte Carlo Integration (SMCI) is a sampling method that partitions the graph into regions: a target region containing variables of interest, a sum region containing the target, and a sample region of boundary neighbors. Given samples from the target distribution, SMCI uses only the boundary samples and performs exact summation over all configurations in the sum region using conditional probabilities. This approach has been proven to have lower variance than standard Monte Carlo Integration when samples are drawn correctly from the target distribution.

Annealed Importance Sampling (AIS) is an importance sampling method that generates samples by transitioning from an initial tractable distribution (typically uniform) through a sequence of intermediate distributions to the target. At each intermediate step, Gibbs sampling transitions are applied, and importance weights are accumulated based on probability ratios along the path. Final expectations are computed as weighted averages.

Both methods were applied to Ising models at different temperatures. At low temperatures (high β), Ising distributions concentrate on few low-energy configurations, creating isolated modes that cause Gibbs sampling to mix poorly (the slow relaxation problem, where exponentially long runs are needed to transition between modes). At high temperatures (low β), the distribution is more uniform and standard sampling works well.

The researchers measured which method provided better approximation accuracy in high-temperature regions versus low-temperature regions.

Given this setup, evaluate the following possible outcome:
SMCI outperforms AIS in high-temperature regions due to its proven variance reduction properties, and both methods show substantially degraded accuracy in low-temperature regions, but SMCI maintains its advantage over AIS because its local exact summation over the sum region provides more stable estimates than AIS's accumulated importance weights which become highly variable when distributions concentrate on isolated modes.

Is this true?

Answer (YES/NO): NO